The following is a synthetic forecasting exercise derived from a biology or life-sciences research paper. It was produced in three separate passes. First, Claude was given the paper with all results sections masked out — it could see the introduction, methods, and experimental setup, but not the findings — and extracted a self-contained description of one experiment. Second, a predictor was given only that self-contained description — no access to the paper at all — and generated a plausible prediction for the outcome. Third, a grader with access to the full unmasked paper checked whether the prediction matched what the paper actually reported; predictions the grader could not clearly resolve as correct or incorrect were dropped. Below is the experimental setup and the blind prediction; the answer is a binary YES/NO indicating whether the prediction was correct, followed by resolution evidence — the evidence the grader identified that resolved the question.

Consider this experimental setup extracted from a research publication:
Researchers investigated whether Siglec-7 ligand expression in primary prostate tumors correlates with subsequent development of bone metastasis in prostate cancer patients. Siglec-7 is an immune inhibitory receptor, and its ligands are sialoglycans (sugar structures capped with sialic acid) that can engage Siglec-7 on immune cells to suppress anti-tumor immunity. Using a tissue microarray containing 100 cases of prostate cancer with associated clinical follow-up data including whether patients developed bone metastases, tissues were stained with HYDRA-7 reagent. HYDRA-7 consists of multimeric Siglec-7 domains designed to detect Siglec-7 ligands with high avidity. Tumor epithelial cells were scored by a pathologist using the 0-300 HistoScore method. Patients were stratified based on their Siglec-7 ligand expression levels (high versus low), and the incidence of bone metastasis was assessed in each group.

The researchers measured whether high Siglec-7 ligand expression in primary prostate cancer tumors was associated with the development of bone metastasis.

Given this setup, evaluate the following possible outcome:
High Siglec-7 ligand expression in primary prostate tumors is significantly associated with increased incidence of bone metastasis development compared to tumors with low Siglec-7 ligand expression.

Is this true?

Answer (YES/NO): YES